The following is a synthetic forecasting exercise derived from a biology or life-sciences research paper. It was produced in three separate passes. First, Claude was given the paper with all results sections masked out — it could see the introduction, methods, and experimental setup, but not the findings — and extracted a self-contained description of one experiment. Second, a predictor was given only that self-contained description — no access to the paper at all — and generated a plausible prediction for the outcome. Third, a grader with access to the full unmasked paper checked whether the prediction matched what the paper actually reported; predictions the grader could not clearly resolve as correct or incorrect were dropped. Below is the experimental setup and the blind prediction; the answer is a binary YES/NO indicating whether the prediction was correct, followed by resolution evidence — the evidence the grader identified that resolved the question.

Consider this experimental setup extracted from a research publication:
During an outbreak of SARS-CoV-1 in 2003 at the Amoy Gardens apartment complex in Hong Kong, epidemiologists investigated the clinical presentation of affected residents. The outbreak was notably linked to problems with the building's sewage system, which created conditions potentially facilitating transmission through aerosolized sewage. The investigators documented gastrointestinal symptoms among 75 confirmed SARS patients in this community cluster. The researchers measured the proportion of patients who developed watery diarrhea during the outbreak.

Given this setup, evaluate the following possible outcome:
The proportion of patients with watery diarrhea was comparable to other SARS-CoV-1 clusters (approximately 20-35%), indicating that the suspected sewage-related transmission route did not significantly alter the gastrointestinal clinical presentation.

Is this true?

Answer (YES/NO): NO